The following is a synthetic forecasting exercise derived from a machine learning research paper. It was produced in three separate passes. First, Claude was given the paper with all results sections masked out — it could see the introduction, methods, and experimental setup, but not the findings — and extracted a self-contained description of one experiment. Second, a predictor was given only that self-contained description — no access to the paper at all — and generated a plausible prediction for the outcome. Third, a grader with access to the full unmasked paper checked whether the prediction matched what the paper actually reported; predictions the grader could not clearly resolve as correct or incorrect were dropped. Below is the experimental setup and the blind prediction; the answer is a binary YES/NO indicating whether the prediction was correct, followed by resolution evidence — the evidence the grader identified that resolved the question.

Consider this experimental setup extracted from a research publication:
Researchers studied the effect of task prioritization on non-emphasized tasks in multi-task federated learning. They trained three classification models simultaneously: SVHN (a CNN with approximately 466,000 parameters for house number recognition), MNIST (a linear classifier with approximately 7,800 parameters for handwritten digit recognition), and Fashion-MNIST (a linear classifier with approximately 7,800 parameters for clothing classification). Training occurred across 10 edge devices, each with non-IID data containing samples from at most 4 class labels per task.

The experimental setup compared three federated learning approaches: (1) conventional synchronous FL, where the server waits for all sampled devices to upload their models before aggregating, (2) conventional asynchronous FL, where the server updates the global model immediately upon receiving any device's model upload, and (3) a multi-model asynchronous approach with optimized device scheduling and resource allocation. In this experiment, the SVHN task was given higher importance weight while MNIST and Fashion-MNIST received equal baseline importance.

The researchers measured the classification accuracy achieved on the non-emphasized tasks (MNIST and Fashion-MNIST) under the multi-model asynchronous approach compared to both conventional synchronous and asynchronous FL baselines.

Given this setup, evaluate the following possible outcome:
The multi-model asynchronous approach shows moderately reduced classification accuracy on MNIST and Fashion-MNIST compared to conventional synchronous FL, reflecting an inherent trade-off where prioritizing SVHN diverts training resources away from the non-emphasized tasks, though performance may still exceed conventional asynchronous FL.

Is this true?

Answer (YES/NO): YES